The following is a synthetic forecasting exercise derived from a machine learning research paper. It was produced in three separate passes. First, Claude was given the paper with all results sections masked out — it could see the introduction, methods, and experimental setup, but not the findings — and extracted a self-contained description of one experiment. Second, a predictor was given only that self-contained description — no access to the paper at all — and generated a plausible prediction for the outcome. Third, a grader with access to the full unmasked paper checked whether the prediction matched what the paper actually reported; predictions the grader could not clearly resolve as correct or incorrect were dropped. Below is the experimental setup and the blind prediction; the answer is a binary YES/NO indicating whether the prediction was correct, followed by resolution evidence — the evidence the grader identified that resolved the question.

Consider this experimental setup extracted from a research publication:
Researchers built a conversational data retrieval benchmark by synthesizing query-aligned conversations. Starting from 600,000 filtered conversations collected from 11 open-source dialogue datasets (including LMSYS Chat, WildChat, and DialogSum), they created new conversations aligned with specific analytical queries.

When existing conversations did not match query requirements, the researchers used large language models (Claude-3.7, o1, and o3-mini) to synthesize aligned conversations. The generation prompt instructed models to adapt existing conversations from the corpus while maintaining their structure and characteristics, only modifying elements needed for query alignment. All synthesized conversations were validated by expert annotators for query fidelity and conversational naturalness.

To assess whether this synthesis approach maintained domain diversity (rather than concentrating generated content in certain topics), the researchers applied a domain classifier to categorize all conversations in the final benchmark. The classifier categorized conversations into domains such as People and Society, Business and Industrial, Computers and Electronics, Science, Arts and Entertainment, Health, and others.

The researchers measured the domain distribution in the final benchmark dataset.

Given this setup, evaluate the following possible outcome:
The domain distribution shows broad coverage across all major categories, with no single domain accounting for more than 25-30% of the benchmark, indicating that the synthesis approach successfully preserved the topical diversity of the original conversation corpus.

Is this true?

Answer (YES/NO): YES